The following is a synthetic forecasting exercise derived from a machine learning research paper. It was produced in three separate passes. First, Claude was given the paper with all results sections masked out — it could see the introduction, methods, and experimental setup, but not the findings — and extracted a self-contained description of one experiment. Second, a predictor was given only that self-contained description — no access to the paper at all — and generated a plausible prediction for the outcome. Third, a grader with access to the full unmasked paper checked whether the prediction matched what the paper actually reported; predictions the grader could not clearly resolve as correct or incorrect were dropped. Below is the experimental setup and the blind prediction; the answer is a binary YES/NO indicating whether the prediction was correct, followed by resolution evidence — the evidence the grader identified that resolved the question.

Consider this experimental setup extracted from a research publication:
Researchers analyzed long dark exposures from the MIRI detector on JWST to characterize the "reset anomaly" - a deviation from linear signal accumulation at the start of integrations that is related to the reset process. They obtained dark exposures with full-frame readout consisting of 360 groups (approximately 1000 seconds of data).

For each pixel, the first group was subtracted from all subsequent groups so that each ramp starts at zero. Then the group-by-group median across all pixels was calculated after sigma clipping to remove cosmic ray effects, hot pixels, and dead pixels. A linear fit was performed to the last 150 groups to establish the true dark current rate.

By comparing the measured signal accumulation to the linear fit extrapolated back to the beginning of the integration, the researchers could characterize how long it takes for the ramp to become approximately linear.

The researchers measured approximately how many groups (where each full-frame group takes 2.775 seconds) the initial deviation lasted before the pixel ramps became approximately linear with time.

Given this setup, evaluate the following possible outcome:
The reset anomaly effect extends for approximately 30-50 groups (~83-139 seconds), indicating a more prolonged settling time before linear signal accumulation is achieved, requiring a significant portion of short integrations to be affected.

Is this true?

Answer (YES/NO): NO